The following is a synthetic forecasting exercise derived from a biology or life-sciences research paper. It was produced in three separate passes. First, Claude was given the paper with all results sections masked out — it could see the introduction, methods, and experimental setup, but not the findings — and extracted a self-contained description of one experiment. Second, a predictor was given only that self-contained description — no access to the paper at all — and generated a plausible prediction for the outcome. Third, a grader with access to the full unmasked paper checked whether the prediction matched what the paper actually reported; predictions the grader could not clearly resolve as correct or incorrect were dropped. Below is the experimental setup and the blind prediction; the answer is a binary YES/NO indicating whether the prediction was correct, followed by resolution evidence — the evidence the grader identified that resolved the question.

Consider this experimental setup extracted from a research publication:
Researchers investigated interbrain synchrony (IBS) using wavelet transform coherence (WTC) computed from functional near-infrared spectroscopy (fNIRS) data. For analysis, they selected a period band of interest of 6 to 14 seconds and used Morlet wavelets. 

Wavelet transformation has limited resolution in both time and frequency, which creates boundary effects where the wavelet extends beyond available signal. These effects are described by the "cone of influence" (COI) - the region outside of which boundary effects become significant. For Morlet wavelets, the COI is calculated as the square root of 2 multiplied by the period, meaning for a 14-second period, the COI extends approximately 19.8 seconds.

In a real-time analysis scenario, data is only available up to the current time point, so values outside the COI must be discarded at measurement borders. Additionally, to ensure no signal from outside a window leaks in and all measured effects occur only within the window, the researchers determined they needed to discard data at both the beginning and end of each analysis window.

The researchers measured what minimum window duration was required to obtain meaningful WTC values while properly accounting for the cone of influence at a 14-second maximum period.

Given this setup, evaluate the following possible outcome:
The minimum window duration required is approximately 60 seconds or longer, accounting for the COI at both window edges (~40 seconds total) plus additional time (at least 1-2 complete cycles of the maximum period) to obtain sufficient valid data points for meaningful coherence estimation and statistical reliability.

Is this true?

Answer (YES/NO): NO